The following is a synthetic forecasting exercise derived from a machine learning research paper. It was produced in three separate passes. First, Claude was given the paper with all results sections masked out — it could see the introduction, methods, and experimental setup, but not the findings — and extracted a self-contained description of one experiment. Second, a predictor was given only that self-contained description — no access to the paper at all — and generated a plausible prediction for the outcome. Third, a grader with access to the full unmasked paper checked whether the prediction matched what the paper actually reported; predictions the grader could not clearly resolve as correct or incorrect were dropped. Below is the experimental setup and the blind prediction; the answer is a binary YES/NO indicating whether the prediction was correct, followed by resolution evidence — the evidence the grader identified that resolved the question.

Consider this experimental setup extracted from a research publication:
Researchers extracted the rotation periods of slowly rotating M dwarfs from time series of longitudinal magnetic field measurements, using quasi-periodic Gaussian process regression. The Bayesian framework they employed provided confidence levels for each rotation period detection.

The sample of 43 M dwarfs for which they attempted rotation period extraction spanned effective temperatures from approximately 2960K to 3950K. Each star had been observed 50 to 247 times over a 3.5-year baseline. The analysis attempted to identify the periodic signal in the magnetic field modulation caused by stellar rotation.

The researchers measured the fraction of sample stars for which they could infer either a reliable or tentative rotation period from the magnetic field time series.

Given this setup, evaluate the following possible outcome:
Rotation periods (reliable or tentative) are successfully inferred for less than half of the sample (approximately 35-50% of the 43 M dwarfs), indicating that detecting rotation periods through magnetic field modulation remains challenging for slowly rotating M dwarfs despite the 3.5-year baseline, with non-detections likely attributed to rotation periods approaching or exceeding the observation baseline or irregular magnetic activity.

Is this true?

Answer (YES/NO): NO